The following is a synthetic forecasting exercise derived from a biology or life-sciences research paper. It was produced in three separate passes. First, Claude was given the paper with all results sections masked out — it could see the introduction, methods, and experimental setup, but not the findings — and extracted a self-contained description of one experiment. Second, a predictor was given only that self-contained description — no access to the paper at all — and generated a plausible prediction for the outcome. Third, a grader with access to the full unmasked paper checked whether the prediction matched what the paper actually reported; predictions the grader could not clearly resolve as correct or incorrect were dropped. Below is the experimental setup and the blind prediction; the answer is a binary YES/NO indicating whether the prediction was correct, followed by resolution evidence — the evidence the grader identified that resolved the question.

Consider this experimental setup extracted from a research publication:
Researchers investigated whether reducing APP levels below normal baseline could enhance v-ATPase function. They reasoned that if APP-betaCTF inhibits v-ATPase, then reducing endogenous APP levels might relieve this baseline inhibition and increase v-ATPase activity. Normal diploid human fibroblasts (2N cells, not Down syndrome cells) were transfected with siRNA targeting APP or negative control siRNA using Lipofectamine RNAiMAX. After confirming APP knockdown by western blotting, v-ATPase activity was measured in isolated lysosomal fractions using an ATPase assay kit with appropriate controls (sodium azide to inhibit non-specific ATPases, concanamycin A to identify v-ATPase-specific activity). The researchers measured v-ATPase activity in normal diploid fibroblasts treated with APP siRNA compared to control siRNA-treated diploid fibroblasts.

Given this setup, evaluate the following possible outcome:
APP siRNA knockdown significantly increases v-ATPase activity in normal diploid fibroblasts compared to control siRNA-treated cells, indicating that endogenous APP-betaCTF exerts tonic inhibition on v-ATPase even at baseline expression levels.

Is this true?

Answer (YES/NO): YES